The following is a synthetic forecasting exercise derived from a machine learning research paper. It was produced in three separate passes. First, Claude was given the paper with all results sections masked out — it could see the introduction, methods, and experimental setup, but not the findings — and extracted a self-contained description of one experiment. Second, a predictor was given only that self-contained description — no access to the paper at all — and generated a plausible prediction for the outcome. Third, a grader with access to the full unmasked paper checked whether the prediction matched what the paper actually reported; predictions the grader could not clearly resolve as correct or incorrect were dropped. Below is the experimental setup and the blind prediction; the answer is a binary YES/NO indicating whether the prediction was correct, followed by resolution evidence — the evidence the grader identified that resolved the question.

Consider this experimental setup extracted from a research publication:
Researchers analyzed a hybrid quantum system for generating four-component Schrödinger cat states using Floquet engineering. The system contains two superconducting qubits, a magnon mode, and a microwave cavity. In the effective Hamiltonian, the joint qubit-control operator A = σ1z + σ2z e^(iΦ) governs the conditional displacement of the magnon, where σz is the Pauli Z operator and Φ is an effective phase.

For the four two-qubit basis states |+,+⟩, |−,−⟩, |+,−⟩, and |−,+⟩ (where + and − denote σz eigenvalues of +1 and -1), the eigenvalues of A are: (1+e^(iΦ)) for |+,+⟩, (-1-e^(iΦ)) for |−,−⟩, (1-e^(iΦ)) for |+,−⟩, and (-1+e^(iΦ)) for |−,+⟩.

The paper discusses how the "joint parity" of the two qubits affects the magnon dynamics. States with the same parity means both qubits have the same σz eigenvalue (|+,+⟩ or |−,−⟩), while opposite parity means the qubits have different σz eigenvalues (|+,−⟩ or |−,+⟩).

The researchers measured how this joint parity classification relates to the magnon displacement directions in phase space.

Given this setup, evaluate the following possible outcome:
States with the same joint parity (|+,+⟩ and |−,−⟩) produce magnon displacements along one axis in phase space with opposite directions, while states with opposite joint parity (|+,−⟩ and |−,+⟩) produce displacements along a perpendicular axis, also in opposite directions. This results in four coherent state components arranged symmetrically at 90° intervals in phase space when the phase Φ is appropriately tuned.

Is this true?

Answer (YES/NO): YES